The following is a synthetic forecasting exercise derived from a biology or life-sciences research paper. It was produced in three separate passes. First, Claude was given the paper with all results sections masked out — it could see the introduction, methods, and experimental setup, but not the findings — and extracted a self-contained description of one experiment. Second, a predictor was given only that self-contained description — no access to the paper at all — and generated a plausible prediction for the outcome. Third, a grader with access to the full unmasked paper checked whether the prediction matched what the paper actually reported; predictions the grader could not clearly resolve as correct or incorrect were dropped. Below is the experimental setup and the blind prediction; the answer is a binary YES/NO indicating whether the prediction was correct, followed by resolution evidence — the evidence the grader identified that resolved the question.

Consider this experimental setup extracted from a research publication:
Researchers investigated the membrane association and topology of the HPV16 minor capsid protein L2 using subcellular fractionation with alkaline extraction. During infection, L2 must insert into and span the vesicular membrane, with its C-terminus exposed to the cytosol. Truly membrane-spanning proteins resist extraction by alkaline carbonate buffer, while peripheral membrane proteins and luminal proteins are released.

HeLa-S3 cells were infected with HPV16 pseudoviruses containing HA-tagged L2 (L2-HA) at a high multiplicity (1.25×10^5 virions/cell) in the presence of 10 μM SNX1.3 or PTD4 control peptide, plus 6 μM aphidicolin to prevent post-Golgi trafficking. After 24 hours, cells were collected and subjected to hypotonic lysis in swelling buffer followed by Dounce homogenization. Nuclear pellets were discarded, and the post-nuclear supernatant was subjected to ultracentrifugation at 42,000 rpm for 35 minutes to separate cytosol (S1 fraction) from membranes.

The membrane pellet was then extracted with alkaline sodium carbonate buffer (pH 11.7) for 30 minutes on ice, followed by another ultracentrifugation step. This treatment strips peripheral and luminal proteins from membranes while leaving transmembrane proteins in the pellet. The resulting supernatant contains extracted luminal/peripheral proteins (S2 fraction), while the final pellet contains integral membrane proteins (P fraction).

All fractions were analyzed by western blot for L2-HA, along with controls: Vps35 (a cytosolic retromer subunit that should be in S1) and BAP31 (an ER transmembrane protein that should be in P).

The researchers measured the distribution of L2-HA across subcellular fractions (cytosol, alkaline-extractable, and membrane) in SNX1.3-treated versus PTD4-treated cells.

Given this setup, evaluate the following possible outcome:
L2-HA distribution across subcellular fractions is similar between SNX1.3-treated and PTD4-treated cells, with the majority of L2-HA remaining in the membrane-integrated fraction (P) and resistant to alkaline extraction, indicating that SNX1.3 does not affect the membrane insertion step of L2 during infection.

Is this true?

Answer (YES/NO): NO